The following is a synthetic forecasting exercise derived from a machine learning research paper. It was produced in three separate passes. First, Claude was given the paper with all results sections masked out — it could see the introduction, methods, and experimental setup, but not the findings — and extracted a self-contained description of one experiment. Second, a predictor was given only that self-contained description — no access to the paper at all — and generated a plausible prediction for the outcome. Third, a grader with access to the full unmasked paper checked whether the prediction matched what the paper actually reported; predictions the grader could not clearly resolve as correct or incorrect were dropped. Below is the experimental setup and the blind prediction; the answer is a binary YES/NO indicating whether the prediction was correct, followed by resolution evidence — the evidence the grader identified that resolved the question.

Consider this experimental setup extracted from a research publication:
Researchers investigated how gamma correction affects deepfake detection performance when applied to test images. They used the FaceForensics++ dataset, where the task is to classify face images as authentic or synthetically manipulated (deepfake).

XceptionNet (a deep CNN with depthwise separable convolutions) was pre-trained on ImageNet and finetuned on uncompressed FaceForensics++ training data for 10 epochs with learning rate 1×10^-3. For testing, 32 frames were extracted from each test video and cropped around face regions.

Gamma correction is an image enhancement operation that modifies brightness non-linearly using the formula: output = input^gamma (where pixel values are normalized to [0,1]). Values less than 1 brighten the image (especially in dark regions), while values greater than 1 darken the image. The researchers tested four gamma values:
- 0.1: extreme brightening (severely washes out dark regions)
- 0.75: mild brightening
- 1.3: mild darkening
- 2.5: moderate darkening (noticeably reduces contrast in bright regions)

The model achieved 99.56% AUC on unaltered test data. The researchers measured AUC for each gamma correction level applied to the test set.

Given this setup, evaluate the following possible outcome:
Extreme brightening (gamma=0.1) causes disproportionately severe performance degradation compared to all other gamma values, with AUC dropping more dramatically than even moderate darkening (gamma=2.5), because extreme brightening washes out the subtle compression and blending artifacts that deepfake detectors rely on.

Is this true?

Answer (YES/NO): YES